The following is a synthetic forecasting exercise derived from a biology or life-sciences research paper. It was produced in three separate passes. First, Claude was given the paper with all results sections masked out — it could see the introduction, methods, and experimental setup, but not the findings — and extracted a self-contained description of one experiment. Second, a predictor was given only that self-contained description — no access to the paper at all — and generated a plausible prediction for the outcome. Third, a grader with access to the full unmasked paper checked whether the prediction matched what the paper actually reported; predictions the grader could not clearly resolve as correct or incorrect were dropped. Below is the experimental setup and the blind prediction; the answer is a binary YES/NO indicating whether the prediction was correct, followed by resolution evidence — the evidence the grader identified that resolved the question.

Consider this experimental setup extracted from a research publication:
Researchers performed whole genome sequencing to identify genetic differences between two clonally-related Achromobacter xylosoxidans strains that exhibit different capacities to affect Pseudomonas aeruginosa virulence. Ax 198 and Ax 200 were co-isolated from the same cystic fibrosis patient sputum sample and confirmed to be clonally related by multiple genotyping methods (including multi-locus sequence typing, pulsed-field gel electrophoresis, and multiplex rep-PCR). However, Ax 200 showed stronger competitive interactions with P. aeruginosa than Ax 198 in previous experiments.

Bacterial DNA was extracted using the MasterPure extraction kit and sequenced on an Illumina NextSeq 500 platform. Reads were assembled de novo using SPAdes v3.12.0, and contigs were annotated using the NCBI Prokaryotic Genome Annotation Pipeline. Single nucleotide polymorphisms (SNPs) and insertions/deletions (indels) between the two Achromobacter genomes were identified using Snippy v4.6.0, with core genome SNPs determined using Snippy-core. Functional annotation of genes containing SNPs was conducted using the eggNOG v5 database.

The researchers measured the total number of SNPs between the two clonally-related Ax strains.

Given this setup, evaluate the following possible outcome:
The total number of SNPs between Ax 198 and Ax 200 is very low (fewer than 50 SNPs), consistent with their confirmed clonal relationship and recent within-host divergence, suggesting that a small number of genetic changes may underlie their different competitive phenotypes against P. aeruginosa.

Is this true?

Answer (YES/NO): NO